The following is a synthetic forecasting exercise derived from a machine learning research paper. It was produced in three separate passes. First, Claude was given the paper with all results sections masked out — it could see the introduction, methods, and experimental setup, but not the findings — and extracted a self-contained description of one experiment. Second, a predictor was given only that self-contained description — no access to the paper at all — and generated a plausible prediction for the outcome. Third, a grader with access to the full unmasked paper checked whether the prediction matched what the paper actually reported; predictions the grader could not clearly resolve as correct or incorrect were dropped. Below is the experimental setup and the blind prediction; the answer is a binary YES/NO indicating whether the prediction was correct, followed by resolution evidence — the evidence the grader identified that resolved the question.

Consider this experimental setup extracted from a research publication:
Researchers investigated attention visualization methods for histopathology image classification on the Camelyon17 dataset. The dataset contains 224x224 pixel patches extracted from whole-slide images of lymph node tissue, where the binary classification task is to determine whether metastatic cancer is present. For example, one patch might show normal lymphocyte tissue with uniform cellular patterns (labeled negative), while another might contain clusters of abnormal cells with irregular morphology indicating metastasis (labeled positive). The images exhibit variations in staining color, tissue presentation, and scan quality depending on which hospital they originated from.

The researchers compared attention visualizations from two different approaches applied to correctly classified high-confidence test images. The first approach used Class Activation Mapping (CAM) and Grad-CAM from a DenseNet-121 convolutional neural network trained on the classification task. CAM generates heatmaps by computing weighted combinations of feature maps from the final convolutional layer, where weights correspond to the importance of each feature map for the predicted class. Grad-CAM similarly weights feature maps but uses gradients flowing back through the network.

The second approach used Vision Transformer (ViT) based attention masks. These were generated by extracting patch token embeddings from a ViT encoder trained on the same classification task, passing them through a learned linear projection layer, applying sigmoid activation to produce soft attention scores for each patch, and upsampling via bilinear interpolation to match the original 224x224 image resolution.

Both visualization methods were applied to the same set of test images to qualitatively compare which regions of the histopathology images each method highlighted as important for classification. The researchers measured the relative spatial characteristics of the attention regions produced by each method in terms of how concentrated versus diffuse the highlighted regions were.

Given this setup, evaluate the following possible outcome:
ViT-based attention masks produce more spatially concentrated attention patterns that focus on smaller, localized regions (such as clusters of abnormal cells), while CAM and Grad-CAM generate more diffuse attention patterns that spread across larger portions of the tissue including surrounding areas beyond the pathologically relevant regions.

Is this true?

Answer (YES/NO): YES